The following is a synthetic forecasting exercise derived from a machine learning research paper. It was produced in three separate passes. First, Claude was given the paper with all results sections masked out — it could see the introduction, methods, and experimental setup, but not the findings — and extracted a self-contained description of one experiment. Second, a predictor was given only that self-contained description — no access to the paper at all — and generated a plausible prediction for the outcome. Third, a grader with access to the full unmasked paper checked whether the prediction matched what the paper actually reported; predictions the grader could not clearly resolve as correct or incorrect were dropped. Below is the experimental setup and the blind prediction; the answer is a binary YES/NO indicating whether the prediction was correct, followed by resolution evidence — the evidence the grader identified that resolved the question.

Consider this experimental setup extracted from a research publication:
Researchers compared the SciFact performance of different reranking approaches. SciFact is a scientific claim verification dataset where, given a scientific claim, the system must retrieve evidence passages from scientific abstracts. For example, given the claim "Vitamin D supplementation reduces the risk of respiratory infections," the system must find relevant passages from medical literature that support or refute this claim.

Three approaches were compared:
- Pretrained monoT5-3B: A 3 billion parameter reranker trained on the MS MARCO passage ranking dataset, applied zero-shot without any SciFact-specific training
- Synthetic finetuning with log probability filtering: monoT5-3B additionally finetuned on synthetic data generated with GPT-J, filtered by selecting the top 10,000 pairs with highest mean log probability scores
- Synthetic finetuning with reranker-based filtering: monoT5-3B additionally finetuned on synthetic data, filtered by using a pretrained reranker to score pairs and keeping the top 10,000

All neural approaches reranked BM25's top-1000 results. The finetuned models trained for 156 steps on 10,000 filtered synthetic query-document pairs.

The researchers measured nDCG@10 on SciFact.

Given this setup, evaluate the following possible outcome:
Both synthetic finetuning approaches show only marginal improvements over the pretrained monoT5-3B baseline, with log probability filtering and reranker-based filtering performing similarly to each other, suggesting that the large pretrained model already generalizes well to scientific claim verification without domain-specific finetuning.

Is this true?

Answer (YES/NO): NO